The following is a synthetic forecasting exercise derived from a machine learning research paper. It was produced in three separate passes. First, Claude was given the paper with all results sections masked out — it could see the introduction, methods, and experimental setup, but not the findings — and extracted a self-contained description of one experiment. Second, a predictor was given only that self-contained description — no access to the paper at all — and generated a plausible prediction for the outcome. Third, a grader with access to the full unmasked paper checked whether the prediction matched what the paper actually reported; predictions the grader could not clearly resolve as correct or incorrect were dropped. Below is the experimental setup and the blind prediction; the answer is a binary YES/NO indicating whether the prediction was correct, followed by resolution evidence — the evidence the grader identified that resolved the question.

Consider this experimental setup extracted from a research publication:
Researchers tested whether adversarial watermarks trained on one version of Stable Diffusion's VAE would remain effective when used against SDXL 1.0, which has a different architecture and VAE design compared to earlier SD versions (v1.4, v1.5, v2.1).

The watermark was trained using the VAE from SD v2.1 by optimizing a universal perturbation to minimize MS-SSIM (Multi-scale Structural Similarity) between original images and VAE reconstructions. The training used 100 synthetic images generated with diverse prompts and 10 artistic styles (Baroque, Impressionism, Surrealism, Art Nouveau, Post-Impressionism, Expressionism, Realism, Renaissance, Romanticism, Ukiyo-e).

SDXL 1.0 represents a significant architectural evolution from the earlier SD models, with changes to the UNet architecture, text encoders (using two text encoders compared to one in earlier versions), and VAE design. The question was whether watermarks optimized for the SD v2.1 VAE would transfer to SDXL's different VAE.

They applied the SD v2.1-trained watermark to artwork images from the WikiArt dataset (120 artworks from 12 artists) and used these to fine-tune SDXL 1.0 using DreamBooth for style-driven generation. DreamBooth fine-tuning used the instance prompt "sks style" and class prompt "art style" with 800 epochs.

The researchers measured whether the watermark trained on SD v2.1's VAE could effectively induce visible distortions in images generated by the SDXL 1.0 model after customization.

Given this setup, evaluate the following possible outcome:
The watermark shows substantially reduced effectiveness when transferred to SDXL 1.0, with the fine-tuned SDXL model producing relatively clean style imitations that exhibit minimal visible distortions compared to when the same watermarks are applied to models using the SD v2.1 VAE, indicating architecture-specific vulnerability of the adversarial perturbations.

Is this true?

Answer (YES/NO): NO